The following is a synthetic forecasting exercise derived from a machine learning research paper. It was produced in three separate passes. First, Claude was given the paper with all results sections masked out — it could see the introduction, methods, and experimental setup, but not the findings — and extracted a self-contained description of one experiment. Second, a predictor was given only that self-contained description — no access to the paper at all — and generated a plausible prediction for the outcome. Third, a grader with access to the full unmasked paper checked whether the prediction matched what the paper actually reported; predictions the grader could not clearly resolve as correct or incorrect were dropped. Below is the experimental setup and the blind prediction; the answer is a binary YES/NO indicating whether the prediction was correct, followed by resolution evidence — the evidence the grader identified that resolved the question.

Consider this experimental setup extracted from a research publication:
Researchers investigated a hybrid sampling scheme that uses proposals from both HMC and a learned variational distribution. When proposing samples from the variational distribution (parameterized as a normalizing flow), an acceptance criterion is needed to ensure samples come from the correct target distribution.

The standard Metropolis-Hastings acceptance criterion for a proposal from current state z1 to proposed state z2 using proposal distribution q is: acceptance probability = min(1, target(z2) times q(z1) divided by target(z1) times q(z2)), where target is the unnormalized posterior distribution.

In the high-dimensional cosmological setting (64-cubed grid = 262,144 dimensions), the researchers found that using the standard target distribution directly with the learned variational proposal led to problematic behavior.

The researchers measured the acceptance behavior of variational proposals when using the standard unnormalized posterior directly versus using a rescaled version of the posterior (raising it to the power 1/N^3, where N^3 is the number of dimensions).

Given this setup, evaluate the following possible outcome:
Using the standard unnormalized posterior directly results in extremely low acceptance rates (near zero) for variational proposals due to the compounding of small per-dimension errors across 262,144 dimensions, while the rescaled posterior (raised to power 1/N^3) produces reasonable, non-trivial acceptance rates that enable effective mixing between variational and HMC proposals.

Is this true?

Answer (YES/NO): NO